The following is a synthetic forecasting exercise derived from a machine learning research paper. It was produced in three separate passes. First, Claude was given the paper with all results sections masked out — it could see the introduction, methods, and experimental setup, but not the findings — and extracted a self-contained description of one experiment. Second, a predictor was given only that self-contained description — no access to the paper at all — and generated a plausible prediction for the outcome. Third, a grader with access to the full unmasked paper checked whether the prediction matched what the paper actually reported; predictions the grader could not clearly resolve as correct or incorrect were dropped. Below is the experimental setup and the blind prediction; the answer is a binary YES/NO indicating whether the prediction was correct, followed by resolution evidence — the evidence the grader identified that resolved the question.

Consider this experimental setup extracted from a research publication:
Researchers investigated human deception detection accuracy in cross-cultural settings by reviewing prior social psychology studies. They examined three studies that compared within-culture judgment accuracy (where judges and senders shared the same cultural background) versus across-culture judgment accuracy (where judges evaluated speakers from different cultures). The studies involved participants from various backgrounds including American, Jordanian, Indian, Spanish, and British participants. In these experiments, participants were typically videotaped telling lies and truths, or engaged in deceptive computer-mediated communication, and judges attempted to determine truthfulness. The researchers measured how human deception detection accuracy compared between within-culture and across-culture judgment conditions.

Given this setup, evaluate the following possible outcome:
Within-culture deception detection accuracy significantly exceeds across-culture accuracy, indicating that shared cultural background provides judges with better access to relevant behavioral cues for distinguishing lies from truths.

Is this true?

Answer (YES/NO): YES